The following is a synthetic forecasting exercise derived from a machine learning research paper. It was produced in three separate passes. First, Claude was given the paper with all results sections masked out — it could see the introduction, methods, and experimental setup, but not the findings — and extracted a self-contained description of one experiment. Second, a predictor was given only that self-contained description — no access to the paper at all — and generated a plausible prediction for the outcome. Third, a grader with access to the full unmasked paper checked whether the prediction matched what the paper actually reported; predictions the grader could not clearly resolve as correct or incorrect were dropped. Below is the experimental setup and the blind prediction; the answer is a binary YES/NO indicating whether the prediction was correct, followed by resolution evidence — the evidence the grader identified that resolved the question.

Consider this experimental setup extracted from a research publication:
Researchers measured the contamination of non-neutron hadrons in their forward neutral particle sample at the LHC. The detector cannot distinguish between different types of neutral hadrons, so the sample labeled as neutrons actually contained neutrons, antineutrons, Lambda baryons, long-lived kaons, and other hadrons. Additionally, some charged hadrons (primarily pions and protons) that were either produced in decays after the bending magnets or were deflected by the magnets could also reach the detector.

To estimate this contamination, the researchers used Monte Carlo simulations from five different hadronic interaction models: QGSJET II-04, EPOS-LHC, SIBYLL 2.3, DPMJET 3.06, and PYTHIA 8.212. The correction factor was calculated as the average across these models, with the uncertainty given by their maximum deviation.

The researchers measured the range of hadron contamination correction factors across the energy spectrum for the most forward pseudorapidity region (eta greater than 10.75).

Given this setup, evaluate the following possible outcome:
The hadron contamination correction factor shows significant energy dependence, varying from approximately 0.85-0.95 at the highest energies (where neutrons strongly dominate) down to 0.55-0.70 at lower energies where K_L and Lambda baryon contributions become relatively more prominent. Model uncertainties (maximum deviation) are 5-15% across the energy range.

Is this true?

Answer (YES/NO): NO